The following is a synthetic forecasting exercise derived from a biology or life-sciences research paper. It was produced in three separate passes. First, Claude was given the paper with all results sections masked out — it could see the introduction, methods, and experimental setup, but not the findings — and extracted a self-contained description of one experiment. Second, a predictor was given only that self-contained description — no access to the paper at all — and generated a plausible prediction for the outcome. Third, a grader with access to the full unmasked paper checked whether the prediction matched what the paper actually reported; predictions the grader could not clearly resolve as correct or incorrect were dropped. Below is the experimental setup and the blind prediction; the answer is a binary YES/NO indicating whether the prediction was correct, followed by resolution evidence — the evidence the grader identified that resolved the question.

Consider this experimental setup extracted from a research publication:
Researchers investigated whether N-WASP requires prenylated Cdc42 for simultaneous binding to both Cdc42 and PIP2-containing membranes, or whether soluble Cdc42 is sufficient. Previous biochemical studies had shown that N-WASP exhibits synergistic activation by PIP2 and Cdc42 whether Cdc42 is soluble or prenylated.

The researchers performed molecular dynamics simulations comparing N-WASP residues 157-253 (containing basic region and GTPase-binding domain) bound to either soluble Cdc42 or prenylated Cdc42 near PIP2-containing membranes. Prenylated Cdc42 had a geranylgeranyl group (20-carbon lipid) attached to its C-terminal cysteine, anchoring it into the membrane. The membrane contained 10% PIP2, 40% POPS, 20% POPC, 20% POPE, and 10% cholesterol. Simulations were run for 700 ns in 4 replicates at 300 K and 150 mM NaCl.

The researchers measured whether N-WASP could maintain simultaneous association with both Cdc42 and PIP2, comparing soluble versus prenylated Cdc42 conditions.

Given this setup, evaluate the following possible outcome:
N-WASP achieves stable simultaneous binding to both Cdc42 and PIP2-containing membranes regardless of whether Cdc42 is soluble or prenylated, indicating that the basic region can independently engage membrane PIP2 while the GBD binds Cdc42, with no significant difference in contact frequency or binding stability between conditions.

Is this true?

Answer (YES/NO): YES